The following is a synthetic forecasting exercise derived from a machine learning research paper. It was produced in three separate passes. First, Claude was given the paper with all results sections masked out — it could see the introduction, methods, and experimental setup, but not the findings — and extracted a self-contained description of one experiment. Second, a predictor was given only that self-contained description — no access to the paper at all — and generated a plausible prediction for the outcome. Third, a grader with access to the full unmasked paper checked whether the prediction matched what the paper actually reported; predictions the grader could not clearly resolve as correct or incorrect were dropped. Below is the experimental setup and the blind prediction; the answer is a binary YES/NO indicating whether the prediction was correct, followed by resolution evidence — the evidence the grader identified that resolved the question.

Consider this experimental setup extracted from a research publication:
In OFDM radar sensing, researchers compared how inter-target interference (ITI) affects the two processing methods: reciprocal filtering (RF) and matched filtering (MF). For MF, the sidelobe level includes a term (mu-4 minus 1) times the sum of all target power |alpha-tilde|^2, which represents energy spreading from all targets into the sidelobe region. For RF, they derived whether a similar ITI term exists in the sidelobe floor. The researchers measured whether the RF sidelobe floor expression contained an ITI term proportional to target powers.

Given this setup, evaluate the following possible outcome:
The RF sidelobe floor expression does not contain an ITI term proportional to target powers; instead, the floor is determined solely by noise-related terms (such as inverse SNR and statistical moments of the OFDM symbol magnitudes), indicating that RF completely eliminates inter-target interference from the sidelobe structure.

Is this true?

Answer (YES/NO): YES